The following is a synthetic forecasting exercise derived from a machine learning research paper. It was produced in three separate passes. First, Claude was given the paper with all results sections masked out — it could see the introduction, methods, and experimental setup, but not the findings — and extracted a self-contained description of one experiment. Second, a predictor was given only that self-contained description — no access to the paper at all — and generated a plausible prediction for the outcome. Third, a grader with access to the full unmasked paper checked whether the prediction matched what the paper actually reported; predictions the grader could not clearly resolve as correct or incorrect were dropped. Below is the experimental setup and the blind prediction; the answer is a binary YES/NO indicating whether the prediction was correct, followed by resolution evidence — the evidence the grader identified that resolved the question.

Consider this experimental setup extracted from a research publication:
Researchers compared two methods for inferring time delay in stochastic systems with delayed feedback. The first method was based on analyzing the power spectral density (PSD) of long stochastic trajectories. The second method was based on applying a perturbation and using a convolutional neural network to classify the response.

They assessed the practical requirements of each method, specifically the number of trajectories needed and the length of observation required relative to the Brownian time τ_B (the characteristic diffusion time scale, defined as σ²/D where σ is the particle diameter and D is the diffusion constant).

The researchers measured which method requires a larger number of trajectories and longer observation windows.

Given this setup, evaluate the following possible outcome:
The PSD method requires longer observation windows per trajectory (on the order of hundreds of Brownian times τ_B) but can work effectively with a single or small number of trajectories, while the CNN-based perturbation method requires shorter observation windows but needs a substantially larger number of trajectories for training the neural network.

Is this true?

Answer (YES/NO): NO